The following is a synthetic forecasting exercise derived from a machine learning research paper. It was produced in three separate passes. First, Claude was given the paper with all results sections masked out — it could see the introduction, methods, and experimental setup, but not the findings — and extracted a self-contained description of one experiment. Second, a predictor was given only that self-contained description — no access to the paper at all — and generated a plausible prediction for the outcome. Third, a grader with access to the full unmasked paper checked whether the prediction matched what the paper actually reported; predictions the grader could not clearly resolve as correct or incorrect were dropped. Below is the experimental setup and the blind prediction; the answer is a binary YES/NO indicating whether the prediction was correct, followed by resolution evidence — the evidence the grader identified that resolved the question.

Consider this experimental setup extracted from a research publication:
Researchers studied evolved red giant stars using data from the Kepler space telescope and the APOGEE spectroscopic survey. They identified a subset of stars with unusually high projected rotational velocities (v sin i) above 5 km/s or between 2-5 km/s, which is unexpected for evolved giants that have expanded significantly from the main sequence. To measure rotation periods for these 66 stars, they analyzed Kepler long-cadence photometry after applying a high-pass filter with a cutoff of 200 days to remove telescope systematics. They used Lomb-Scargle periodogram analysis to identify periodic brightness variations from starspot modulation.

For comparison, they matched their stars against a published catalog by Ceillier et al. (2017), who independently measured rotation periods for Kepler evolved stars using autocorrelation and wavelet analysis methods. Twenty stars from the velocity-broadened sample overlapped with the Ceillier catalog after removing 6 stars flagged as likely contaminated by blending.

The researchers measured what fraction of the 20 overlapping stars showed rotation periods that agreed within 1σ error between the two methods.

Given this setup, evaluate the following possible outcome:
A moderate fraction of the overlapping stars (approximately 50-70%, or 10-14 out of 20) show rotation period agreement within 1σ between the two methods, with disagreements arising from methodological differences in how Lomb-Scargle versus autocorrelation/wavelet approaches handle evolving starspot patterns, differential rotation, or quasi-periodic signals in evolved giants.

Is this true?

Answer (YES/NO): NO